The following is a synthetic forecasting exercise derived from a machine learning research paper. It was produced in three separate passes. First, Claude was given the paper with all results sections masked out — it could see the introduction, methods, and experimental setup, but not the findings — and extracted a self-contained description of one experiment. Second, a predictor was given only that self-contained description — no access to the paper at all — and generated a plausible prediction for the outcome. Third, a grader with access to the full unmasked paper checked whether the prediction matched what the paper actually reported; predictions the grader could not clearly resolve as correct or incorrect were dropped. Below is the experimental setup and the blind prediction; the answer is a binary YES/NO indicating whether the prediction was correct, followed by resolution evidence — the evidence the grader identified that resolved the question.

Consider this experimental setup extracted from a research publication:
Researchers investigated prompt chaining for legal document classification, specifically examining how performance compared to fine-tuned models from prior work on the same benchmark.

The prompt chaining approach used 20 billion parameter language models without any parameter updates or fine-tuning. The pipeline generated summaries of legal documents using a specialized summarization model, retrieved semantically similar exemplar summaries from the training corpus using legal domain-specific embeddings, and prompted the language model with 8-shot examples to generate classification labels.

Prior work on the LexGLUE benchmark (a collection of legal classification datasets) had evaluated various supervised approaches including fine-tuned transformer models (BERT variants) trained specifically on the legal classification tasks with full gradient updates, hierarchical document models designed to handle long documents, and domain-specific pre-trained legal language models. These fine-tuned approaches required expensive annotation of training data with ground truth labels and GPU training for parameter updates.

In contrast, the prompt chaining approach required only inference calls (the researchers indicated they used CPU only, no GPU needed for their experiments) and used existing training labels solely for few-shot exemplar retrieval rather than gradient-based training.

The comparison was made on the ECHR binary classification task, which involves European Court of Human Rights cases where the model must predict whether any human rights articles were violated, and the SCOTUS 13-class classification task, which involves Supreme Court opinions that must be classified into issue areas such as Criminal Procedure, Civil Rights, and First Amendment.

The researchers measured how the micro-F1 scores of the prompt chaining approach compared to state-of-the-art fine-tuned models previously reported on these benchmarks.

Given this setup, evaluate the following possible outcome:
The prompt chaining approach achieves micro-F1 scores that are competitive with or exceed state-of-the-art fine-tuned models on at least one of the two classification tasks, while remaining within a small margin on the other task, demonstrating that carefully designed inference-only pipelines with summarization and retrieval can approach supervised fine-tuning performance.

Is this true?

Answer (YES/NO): NO